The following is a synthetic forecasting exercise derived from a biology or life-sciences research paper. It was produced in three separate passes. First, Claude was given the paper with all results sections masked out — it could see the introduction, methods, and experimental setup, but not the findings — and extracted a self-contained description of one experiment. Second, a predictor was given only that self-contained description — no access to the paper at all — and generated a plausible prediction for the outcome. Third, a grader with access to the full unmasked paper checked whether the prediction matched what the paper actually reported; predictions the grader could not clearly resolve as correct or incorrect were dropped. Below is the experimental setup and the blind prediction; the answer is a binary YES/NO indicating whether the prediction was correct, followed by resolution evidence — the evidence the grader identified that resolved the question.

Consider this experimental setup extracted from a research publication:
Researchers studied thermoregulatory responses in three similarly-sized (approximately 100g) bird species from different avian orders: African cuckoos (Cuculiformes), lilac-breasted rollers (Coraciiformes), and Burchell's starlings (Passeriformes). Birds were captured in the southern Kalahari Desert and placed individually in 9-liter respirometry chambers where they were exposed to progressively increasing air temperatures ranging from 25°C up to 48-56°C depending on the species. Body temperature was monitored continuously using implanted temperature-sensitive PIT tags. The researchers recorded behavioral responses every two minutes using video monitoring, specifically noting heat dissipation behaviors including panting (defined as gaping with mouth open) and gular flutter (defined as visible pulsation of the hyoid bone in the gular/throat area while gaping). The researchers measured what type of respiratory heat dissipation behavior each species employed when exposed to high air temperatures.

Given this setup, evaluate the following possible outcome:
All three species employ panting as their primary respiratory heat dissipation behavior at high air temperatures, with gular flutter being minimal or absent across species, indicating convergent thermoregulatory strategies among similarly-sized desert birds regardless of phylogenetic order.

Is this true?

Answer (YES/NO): NO